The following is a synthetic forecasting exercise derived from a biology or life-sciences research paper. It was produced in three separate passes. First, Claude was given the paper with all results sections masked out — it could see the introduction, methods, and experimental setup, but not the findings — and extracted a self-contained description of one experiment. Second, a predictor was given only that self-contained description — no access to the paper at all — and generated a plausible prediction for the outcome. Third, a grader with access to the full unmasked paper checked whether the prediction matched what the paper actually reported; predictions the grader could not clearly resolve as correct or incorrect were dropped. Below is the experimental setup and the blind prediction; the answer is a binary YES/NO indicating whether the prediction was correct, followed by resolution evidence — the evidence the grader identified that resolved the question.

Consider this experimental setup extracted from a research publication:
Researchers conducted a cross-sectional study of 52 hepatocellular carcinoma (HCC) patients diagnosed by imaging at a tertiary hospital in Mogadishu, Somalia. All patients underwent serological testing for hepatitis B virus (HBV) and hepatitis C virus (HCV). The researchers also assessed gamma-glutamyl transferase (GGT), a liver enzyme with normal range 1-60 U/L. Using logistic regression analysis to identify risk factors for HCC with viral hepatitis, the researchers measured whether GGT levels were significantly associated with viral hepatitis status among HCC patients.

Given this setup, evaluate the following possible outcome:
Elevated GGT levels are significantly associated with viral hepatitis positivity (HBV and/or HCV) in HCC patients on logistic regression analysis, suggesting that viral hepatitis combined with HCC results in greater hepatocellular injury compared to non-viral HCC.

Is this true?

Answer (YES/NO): NO